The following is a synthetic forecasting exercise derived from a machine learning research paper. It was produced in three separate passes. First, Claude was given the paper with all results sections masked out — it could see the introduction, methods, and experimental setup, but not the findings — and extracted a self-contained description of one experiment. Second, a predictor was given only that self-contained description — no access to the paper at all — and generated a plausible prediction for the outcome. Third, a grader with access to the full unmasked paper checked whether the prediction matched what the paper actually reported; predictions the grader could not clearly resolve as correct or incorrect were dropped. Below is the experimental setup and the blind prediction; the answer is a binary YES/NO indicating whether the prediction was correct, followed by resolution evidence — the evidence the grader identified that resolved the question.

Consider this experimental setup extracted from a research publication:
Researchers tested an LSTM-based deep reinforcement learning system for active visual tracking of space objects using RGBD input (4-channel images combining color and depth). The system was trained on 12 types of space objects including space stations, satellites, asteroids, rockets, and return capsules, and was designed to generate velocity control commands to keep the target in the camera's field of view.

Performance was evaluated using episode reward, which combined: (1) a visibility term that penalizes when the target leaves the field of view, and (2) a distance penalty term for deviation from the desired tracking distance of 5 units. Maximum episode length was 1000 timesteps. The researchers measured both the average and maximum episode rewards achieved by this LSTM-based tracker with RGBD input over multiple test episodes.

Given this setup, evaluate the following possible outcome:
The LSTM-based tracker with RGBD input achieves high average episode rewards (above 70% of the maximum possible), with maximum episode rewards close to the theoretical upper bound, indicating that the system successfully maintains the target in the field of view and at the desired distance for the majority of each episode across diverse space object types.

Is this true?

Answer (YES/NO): NO